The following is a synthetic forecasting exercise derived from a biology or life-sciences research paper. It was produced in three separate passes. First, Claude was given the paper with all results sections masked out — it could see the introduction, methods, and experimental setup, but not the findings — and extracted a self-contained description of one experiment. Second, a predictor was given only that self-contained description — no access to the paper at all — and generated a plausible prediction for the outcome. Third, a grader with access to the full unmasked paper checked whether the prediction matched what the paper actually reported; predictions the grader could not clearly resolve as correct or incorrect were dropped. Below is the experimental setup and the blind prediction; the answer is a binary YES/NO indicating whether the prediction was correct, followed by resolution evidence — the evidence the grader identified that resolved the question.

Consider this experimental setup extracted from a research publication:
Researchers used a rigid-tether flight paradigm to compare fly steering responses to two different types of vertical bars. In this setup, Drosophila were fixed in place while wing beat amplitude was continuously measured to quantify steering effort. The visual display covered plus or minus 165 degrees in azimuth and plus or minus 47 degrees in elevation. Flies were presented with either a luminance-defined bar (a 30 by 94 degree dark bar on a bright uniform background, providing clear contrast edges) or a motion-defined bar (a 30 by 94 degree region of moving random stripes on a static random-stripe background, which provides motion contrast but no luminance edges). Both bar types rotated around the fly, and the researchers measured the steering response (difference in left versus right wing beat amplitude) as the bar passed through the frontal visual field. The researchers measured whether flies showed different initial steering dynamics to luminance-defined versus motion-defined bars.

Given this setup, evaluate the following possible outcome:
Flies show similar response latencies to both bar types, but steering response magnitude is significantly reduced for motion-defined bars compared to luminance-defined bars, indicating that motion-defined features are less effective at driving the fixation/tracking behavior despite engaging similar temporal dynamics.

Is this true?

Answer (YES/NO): NO